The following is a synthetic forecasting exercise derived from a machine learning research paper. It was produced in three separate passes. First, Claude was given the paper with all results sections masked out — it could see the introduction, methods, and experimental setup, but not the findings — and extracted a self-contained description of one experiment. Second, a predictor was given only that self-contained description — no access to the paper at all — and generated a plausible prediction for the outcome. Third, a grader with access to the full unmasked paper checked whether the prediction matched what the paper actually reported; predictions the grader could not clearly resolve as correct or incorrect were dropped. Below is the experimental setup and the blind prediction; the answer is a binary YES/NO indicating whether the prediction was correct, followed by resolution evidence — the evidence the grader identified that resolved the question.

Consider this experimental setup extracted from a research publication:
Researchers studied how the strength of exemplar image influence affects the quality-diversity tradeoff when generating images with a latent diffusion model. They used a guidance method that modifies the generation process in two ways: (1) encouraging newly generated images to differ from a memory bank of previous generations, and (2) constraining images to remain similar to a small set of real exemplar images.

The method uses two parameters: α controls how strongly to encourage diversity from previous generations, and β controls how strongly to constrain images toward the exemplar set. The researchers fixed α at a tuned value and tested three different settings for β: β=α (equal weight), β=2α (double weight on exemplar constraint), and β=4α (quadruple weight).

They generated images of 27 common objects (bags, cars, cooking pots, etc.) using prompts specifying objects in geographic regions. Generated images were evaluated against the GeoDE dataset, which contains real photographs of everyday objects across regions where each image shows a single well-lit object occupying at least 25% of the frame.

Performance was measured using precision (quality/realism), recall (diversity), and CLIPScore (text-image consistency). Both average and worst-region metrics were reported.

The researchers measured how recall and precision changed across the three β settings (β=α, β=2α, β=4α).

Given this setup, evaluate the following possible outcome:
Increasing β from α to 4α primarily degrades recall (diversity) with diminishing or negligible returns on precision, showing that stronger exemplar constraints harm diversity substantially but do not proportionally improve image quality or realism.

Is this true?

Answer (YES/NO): NO